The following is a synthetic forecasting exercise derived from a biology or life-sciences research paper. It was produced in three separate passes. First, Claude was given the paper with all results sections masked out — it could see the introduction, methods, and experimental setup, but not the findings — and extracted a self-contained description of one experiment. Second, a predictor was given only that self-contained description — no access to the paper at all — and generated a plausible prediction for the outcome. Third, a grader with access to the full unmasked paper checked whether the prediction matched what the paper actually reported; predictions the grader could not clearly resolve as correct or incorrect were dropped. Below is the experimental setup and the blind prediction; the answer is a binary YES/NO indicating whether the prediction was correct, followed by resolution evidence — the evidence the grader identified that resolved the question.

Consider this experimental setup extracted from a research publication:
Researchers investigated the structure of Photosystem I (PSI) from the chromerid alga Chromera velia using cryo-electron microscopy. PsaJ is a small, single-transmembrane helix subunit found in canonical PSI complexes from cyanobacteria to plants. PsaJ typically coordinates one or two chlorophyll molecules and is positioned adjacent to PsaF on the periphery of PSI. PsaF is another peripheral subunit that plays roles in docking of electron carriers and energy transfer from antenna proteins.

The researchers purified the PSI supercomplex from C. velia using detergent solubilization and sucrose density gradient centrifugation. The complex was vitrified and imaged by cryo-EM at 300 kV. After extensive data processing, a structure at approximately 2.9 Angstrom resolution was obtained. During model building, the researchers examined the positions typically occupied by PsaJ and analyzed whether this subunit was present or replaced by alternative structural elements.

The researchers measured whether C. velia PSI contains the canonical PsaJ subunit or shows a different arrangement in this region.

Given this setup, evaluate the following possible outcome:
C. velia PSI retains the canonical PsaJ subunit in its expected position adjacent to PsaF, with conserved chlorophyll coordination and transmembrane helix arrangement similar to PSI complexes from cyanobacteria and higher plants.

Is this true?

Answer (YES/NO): NO